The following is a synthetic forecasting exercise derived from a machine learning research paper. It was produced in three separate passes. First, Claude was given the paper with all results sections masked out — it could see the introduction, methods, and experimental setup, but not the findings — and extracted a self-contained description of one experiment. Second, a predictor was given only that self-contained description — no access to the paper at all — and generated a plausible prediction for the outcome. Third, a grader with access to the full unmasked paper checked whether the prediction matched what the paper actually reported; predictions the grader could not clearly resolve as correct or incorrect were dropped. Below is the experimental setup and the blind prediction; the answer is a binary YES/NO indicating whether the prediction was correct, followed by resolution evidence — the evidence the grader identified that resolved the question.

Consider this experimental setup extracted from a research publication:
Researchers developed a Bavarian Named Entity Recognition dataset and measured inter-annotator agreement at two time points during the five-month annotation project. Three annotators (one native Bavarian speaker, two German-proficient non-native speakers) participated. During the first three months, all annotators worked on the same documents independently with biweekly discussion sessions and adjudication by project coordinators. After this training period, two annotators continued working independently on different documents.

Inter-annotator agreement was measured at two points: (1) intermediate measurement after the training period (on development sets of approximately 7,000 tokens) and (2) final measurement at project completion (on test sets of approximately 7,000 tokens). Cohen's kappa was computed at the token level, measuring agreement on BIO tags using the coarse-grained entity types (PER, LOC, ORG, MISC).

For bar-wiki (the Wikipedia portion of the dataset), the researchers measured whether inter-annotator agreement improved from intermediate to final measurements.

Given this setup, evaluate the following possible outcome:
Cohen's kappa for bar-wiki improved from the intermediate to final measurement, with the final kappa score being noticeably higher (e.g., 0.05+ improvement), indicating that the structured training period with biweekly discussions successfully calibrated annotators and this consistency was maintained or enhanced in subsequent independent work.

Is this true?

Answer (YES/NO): YES